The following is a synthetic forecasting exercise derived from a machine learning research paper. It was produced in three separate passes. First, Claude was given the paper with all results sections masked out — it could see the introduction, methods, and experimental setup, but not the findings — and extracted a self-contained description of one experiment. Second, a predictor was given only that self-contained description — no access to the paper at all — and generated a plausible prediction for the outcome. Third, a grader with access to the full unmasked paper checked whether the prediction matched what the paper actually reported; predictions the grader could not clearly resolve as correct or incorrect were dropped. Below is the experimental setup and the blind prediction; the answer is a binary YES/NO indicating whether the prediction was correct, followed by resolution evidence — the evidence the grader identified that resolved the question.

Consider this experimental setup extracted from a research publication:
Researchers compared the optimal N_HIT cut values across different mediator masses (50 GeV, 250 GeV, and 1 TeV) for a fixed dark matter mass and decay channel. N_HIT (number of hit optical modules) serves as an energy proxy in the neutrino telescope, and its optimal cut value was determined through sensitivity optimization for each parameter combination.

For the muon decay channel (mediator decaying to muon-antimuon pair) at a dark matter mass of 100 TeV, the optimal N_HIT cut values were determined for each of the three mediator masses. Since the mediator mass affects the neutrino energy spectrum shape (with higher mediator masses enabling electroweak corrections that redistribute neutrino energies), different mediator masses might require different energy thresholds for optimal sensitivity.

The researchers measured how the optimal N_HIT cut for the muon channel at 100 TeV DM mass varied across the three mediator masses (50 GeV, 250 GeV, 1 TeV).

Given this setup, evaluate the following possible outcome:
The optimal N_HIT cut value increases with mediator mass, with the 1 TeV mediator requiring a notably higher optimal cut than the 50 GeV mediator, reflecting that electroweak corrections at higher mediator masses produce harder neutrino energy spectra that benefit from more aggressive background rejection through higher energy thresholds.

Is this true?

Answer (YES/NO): NO